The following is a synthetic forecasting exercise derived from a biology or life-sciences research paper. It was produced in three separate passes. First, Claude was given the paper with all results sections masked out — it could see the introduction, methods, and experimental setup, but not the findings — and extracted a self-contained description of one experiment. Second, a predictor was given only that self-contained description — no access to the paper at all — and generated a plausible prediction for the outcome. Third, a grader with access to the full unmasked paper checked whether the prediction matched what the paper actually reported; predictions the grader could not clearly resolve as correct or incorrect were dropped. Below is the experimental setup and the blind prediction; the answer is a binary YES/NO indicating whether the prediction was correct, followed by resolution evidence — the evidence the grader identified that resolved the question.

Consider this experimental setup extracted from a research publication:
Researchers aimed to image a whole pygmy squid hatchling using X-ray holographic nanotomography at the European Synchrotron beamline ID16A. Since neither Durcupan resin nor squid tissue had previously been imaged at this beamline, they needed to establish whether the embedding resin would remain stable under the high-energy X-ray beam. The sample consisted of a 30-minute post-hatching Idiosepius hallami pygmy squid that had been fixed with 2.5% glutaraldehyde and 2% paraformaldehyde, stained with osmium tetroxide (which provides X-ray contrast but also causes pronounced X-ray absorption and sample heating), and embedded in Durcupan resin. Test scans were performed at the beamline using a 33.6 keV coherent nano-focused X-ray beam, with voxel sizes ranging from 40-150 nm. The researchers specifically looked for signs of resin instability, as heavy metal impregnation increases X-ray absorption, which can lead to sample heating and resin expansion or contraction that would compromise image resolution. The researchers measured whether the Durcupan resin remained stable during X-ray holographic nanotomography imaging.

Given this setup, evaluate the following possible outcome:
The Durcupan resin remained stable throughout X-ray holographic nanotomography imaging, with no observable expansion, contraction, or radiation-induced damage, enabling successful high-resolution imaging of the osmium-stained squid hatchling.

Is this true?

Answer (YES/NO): NO